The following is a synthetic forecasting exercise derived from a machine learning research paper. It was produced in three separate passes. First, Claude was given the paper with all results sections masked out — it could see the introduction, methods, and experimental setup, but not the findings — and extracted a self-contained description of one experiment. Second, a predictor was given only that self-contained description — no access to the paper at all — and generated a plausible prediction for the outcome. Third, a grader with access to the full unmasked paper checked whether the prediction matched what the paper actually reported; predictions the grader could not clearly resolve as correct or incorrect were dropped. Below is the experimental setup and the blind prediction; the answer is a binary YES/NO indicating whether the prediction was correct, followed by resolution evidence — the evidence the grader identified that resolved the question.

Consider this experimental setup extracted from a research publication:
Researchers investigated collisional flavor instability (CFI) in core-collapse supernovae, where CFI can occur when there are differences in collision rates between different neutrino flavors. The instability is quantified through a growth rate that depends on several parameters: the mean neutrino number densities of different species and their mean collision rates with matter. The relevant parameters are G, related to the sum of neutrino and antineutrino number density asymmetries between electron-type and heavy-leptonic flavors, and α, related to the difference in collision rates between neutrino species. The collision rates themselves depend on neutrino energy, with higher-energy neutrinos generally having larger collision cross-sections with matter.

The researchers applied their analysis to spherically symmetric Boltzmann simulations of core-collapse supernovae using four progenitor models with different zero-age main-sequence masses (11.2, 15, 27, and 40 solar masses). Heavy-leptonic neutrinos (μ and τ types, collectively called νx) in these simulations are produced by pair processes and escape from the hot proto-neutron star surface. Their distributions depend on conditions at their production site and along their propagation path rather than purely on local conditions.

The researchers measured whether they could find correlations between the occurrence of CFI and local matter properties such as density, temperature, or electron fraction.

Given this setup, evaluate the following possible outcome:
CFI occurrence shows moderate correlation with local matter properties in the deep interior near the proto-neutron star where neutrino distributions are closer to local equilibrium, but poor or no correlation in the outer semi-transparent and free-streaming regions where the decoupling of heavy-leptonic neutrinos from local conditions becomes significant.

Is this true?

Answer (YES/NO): NO